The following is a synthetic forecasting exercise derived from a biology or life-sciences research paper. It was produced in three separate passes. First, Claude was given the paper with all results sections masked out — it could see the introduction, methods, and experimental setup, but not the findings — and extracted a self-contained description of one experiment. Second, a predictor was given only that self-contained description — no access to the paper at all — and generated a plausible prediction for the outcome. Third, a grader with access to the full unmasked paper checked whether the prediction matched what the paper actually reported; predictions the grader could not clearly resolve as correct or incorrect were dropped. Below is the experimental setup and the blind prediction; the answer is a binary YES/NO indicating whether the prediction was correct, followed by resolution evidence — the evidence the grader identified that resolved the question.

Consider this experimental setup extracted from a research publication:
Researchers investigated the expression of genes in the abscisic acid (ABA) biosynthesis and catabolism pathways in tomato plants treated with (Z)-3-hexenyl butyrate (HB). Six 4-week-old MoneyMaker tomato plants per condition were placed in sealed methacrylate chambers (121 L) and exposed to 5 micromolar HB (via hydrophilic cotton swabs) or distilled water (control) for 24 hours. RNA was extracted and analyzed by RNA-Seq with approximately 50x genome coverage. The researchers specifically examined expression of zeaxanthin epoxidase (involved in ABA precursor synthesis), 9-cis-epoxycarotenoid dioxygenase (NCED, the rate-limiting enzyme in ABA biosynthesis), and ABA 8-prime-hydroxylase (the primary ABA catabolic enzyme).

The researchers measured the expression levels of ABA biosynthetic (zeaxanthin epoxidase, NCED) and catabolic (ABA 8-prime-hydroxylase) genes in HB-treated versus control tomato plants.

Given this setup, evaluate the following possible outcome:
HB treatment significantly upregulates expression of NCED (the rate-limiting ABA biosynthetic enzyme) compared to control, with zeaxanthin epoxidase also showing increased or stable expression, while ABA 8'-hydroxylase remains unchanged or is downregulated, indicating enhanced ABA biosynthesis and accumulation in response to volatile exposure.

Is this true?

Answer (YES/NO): NO